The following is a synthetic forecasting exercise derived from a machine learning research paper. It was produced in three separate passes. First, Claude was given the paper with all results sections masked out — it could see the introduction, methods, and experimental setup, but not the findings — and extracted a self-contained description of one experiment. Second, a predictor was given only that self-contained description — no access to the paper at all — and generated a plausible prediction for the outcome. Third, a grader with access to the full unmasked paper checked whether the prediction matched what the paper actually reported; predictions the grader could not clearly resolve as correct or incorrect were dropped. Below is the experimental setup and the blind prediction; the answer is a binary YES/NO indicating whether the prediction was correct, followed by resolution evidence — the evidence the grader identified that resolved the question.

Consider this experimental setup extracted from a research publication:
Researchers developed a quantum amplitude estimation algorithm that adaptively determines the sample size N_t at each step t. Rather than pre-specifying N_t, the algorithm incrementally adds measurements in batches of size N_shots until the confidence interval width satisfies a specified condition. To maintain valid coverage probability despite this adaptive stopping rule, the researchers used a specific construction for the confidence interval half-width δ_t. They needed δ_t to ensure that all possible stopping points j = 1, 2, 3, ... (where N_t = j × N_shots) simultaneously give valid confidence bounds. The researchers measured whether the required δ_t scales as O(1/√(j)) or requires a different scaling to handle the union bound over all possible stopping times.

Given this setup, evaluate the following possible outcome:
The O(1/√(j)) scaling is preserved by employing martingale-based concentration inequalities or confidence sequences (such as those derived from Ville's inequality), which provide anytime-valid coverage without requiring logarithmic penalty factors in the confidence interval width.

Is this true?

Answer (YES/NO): NO